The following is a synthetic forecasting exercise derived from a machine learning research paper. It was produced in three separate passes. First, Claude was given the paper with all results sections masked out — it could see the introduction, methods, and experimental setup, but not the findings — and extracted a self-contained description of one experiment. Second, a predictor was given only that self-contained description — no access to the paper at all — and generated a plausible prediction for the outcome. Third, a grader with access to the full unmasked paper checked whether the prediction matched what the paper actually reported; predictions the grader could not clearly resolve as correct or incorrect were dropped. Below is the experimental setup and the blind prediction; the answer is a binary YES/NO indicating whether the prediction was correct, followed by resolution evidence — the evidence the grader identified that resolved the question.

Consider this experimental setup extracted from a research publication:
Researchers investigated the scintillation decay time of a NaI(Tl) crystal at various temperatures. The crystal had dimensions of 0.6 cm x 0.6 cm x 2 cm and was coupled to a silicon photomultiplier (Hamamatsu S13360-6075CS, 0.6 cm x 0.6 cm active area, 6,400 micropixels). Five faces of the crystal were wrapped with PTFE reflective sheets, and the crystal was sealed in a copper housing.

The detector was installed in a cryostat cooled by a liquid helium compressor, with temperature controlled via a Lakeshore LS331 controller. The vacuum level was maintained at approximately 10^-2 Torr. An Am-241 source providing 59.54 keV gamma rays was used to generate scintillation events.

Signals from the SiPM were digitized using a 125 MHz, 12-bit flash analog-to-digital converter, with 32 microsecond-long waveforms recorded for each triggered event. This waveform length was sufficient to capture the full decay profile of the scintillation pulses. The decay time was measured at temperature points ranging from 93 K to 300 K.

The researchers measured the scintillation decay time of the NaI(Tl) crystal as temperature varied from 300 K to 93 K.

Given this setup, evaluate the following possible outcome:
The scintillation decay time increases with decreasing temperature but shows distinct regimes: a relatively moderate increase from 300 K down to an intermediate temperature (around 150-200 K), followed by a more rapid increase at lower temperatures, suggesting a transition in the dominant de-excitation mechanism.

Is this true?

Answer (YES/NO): NO